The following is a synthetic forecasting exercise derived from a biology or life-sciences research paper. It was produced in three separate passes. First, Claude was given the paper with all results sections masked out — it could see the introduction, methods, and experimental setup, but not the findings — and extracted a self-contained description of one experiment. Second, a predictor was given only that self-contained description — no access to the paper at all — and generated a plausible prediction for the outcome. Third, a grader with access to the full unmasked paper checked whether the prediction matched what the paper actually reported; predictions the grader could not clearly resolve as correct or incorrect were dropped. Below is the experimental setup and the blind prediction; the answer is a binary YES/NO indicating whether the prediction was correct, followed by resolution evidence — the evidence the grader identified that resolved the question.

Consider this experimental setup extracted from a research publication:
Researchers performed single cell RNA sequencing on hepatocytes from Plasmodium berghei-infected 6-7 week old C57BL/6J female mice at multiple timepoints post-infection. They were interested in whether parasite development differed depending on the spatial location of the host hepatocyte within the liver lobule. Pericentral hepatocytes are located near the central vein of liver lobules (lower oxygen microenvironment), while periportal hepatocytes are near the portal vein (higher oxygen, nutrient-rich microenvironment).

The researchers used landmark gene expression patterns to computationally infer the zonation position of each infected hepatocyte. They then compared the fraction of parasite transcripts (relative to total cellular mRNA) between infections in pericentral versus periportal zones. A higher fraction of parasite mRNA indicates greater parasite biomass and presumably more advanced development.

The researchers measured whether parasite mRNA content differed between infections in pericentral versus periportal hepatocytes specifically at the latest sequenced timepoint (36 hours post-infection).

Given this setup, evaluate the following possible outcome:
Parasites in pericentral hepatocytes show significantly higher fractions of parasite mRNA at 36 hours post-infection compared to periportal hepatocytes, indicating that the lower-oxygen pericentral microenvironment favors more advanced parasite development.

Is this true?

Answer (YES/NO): YES